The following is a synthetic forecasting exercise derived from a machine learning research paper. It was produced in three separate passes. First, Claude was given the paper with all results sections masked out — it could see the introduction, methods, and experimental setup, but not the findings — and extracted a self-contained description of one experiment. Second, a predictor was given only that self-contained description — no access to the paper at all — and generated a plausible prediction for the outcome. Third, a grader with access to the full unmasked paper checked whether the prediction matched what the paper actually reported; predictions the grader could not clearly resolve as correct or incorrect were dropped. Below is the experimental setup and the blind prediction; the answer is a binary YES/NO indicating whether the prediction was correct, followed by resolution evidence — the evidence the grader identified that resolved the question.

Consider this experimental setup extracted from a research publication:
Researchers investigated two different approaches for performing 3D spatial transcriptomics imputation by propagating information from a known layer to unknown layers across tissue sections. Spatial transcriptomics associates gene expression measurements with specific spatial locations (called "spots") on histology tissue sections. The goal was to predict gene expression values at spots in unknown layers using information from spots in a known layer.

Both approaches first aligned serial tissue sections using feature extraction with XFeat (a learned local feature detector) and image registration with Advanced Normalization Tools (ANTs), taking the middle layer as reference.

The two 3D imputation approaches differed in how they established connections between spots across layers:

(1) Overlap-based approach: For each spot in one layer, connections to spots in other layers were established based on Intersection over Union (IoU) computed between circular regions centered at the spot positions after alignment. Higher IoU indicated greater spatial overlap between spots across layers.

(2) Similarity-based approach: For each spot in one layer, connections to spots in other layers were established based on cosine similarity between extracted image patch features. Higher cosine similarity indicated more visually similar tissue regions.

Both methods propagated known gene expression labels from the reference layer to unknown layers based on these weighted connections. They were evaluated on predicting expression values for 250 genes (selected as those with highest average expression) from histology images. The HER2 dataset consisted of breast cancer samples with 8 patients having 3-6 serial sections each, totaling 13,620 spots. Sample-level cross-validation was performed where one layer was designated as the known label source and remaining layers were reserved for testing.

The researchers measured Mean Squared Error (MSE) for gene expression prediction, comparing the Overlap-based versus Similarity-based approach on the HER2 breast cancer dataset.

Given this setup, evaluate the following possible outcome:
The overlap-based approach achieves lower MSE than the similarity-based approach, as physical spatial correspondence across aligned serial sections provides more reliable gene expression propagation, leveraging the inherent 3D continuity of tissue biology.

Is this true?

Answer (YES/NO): NO